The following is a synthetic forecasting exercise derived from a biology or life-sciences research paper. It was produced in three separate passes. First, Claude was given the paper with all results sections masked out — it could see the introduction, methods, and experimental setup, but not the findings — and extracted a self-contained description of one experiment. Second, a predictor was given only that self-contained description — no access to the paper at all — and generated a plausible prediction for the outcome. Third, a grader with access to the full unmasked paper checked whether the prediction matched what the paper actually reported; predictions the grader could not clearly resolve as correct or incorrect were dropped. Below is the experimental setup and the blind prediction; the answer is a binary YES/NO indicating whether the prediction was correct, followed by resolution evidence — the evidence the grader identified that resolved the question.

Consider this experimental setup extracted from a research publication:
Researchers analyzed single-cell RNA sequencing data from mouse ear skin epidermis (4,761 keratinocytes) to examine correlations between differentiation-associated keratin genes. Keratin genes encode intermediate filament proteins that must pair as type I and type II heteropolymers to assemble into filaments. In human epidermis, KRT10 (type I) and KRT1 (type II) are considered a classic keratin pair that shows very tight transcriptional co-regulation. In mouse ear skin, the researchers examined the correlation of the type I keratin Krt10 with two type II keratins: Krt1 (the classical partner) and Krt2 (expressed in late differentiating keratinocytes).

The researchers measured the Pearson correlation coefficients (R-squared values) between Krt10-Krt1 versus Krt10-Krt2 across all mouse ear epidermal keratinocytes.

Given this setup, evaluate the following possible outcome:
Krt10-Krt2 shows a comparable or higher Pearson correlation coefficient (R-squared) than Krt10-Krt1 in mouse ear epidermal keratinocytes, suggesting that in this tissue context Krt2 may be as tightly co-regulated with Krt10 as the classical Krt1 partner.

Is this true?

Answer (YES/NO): YES